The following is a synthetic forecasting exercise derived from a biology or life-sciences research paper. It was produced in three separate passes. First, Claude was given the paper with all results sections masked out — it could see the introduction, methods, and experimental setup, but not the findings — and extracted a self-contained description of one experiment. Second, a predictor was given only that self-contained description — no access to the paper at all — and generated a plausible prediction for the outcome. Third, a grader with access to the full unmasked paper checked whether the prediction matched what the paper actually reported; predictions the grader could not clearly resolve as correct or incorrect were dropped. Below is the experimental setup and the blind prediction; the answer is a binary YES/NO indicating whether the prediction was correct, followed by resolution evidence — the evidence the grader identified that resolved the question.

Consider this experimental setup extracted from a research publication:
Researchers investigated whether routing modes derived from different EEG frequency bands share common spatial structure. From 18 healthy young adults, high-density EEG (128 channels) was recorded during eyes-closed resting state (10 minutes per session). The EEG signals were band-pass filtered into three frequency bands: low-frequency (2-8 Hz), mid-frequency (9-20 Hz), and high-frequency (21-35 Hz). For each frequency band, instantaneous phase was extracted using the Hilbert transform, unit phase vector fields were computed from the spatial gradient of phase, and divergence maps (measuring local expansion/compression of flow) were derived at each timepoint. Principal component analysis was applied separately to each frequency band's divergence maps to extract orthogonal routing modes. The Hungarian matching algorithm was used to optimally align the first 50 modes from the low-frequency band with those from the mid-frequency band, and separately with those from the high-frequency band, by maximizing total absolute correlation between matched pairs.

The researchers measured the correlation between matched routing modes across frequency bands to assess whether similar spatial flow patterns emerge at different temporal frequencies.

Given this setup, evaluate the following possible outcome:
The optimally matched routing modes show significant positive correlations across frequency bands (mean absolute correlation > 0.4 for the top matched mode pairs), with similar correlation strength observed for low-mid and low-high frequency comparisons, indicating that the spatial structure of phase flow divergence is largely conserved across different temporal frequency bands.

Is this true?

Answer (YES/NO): YES